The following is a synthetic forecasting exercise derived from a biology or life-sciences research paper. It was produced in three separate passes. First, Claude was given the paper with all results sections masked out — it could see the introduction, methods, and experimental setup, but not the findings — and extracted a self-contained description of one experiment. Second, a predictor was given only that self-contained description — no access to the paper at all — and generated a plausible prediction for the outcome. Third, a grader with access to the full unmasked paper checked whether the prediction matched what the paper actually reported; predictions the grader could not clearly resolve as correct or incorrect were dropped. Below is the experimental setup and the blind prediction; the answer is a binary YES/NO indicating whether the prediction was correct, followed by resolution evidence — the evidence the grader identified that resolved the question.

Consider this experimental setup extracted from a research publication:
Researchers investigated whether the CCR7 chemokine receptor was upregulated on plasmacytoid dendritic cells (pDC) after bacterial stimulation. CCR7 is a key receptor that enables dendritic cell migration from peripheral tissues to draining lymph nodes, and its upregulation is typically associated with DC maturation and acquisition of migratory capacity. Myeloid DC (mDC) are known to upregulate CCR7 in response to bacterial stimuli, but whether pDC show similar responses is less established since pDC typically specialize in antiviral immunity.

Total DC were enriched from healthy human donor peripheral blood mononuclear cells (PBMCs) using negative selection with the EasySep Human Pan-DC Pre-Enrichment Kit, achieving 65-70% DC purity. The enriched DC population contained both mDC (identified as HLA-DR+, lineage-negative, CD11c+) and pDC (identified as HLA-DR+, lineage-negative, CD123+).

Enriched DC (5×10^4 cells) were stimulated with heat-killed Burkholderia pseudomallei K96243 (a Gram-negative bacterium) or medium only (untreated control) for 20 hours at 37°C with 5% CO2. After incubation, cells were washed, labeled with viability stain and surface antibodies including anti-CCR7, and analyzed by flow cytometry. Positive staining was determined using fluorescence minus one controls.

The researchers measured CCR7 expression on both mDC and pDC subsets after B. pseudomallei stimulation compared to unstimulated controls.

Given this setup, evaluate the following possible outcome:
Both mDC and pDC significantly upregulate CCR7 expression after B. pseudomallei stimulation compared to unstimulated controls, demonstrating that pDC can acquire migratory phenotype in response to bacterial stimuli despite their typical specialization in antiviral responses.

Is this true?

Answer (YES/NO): NO